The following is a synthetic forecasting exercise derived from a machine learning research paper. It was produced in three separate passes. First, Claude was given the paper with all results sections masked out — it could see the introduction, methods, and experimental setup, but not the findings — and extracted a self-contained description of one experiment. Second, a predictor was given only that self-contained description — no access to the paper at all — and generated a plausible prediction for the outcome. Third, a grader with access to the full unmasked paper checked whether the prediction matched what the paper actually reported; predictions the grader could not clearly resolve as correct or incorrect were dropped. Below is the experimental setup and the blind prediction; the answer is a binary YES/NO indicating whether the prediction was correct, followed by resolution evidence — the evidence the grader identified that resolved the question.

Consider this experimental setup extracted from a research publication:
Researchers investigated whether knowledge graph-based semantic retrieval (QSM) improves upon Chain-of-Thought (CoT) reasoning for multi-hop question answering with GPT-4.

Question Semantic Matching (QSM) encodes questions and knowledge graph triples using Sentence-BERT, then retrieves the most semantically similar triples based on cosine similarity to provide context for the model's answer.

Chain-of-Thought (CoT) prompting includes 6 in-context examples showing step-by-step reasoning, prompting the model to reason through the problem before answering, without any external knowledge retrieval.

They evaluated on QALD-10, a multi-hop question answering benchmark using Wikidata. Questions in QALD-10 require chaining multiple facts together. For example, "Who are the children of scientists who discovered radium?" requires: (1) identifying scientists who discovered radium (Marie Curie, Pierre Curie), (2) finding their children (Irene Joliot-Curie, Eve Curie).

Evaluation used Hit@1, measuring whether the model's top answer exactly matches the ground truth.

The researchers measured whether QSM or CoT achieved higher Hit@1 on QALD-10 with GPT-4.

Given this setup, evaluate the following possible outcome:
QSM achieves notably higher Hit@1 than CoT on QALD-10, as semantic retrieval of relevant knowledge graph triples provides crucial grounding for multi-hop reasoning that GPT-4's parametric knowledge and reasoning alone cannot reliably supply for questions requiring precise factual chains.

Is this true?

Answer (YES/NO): NO